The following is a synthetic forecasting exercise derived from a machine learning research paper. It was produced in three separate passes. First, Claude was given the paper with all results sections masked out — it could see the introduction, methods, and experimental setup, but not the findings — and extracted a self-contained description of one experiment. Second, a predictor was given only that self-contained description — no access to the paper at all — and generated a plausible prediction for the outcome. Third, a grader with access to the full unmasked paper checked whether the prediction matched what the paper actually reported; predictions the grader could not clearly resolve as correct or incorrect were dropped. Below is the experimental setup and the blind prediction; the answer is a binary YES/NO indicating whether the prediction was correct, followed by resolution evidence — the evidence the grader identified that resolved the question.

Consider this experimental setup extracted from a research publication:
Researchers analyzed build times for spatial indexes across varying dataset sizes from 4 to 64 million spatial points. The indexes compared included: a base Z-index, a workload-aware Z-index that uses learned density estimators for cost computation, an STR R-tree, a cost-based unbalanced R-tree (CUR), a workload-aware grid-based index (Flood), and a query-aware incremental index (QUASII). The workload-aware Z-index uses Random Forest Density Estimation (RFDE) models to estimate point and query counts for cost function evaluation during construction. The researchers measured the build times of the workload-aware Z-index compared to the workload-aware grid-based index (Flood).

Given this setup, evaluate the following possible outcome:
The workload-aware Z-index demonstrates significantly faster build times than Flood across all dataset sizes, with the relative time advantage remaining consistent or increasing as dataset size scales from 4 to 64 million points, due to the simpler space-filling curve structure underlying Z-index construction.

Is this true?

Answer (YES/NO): NO